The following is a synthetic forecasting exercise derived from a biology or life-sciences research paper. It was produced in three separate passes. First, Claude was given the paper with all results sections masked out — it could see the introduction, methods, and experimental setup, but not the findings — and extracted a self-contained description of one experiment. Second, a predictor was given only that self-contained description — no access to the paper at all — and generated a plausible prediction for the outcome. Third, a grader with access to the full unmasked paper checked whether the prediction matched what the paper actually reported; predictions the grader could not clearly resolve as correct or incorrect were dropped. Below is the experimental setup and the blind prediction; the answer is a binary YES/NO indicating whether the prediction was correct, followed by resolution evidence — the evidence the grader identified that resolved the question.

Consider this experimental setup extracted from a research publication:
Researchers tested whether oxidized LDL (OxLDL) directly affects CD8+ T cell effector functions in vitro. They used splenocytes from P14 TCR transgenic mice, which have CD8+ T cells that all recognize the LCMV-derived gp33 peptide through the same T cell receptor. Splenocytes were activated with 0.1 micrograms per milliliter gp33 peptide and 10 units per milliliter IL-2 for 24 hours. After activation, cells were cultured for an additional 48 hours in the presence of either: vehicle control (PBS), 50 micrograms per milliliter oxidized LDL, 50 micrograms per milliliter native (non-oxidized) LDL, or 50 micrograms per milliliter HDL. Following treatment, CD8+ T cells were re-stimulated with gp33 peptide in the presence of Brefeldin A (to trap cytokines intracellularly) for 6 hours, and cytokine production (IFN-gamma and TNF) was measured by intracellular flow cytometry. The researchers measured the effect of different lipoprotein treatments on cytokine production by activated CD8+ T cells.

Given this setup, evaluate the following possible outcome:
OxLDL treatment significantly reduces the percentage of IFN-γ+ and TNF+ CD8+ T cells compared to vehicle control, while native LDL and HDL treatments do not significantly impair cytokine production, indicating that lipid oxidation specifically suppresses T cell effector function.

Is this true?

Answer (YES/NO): YES